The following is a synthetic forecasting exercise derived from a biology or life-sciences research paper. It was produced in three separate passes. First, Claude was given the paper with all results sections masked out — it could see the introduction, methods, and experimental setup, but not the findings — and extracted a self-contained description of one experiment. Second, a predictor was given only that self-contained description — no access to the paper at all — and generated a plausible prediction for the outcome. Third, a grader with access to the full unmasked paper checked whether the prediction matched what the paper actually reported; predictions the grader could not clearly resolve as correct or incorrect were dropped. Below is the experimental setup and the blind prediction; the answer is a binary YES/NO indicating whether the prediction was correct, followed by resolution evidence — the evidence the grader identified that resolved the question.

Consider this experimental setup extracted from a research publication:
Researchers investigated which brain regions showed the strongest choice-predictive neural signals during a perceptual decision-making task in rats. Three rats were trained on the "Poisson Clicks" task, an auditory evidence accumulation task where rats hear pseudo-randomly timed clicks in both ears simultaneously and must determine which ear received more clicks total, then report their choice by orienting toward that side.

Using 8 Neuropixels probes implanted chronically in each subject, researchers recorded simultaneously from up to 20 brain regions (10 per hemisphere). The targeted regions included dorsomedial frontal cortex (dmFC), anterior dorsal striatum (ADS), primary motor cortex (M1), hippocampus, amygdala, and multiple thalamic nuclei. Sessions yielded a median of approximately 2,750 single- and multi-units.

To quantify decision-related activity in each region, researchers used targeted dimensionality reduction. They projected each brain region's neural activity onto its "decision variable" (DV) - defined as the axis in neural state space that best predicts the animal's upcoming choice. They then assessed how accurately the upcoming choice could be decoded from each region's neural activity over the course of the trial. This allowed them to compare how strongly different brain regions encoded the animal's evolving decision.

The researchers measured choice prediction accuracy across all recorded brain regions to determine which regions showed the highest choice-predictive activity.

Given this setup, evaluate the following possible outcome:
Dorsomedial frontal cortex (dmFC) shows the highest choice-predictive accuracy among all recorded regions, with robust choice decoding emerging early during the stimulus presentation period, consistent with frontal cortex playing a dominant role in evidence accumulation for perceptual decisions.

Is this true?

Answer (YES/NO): NO